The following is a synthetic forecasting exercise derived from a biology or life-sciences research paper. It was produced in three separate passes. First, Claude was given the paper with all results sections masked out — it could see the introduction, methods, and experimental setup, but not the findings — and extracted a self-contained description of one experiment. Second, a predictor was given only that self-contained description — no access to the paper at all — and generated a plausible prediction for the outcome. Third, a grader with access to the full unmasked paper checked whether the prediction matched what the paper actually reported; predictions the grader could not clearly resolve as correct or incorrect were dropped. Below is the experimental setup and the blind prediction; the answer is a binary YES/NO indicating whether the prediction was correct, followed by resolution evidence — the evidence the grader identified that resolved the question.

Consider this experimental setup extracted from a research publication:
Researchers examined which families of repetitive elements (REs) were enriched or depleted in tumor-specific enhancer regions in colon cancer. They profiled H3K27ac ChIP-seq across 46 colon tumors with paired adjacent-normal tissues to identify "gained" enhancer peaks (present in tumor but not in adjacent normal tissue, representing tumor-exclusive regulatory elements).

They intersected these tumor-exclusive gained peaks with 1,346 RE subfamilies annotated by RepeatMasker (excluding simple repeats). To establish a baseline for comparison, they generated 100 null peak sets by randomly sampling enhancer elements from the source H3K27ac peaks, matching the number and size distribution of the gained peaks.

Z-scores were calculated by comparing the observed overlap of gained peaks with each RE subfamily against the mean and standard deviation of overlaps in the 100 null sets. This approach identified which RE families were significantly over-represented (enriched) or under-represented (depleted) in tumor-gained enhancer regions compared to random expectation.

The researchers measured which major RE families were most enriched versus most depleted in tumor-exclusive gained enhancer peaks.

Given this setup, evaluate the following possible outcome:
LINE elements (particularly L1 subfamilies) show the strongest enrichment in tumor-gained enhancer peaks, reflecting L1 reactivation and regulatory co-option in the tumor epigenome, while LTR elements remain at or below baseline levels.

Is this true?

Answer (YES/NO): NO